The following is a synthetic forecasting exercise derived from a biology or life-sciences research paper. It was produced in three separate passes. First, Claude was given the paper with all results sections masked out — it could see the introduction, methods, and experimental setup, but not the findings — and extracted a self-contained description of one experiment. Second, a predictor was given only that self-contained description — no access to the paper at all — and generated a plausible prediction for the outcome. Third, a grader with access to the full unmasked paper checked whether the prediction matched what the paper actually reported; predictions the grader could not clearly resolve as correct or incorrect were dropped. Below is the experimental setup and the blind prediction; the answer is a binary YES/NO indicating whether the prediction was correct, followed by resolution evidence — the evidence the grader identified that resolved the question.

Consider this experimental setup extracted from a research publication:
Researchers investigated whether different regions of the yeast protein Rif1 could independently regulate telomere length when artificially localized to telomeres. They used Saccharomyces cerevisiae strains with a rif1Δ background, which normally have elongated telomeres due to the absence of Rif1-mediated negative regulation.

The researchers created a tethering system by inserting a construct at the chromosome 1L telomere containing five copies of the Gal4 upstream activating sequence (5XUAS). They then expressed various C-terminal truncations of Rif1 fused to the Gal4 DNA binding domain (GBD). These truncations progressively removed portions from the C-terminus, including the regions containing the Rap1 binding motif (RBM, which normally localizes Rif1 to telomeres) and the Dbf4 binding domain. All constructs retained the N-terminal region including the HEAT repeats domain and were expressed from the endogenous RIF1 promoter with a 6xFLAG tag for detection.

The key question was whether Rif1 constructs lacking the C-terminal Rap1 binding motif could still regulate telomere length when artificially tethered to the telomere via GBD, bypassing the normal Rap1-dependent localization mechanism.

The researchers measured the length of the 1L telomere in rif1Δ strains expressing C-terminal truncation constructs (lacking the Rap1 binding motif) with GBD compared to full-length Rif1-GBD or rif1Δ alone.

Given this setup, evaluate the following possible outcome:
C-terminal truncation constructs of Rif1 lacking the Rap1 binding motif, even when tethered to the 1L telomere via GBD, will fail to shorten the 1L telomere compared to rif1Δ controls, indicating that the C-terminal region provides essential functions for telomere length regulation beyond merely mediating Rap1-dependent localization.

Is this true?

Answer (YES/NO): NO